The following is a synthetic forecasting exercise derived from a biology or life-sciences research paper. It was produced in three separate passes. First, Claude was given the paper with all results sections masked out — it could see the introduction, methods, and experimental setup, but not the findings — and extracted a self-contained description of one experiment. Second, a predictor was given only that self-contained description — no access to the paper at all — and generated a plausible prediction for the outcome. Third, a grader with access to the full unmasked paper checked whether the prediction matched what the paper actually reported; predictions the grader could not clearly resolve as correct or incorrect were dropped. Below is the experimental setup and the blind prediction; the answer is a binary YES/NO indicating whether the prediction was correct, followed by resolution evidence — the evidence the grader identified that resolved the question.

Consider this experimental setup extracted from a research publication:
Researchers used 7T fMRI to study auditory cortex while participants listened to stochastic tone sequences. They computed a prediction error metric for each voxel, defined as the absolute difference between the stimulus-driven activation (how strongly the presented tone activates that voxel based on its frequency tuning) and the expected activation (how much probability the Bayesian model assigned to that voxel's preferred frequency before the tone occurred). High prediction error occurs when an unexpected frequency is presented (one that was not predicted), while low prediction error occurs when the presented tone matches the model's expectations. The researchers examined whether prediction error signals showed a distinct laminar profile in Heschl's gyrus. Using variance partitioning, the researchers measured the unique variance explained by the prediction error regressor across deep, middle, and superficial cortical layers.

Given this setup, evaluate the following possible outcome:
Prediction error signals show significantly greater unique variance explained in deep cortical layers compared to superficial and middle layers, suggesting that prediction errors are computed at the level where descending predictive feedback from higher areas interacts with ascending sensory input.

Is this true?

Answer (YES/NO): YES